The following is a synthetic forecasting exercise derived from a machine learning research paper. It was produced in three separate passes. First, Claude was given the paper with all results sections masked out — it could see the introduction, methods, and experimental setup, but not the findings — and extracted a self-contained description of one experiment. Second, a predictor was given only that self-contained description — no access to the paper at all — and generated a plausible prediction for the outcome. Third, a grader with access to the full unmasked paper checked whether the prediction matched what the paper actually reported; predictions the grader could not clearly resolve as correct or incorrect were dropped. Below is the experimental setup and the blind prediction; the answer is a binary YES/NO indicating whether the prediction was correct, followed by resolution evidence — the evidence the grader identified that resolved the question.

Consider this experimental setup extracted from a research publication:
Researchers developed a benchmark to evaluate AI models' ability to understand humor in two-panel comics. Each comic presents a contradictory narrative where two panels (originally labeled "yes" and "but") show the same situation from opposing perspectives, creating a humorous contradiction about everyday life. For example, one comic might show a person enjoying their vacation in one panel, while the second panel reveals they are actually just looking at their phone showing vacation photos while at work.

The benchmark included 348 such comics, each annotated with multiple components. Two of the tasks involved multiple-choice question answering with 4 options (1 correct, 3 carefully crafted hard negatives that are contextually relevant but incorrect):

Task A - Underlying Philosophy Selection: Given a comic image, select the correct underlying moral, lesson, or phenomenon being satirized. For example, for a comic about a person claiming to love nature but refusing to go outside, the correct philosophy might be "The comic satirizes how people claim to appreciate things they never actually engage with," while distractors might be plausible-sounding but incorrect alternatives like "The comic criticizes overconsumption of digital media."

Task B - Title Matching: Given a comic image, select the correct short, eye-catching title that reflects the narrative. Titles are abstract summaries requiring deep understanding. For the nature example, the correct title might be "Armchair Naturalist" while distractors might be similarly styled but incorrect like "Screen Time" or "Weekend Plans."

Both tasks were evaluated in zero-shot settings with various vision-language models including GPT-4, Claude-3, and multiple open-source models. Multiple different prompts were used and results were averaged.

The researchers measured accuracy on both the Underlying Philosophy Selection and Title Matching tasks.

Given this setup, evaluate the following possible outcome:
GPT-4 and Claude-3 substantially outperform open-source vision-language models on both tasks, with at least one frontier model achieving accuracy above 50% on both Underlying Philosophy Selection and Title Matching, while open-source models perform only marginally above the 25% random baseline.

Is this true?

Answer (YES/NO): NO